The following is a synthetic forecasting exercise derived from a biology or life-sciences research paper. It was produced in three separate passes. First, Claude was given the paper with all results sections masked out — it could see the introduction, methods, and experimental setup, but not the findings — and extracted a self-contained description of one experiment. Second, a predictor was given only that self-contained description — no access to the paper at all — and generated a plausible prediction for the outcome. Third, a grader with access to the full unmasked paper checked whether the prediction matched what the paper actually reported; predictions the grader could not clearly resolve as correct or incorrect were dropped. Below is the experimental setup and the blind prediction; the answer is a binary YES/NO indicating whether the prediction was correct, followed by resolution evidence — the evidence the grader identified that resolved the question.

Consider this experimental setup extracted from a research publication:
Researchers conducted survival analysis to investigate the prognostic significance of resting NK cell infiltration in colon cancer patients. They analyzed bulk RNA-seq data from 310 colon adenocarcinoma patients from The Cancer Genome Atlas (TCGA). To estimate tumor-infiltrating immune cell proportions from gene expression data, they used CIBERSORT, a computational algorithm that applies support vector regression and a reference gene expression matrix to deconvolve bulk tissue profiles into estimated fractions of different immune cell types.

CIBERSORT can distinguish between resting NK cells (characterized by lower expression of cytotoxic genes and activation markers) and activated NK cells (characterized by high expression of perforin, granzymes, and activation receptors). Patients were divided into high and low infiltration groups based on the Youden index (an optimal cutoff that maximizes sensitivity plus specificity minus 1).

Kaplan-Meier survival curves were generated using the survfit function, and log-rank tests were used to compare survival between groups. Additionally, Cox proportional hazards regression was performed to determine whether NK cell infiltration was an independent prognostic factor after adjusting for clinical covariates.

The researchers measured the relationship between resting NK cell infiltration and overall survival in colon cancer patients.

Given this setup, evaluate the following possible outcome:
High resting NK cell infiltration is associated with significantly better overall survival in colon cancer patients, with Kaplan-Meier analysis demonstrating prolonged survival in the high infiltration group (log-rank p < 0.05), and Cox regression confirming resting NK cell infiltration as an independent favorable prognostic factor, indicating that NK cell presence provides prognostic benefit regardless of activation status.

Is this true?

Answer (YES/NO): NO